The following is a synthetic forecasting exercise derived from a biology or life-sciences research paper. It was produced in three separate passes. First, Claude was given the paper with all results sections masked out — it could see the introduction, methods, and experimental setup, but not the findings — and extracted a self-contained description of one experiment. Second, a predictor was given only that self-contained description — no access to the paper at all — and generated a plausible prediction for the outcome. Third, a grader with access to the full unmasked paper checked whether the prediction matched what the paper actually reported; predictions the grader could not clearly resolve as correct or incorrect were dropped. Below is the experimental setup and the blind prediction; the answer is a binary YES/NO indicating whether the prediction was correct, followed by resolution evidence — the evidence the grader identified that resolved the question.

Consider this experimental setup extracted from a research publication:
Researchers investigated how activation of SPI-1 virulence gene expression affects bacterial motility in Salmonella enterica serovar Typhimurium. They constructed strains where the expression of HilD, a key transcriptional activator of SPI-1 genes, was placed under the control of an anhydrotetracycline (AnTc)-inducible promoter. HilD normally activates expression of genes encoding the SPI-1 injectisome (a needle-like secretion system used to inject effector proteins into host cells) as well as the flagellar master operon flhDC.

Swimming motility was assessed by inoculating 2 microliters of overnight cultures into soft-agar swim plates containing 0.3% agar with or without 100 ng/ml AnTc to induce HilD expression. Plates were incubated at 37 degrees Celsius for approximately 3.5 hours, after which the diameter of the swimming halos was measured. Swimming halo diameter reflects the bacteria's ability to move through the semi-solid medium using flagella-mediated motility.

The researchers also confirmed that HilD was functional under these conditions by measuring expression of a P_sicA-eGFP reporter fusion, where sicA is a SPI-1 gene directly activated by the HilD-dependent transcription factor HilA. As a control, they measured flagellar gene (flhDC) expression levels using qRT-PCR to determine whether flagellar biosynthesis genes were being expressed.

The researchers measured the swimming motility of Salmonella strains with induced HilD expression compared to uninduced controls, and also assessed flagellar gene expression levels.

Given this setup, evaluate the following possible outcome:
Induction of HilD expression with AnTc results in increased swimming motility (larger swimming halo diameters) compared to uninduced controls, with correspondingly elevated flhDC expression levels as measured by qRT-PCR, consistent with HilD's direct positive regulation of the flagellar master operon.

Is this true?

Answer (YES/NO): NO